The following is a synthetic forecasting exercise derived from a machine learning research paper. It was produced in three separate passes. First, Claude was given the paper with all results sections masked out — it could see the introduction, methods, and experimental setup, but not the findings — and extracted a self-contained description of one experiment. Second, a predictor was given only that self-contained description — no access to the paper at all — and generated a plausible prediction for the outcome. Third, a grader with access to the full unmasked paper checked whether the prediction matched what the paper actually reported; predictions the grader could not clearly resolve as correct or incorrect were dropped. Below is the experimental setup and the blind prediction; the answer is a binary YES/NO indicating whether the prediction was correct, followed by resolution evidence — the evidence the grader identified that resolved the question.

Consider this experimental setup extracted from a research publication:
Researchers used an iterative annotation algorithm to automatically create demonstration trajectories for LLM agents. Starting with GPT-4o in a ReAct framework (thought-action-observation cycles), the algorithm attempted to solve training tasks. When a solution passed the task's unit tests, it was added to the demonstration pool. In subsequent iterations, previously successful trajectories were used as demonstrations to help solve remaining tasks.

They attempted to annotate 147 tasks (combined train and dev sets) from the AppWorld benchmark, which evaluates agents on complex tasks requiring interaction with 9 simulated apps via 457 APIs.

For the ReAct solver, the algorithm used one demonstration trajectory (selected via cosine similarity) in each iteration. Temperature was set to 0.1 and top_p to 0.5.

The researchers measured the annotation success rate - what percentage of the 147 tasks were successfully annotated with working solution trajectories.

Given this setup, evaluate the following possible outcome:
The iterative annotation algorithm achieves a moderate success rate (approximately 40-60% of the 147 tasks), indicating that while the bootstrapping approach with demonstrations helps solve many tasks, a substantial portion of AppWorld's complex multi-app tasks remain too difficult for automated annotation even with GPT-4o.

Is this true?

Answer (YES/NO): NO